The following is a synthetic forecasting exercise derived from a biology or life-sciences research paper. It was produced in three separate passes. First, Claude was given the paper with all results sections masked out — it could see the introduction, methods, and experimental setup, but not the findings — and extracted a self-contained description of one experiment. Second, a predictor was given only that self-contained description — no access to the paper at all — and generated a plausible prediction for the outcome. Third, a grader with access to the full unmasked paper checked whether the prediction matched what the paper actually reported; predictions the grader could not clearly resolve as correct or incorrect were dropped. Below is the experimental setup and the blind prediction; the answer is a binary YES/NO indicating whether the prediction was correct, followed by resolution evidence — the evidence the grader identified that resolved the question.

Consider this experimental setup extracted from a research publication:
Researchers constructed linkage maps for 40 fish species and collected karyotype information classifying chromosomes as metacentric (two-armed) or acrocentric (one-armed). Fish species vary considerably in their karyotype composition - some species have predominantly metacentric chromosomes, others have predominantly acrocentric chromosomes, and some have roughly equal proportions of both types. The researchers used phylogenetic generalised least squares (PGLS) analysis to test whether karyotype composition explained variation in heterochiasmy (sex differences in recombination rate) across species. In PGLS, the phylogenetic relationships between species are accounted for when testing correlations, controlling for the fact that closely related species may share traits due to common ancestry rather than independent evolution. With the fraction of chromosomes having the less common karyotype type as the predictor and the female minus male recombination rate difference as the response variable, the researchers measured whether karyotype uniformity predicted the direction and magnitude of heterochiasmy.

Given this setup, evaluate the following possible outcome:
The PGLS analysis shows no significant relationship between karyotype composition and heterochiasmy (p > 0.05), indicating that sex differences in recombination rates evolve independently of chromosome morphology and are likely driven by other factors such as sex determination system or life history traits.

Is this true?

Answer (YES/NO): NO